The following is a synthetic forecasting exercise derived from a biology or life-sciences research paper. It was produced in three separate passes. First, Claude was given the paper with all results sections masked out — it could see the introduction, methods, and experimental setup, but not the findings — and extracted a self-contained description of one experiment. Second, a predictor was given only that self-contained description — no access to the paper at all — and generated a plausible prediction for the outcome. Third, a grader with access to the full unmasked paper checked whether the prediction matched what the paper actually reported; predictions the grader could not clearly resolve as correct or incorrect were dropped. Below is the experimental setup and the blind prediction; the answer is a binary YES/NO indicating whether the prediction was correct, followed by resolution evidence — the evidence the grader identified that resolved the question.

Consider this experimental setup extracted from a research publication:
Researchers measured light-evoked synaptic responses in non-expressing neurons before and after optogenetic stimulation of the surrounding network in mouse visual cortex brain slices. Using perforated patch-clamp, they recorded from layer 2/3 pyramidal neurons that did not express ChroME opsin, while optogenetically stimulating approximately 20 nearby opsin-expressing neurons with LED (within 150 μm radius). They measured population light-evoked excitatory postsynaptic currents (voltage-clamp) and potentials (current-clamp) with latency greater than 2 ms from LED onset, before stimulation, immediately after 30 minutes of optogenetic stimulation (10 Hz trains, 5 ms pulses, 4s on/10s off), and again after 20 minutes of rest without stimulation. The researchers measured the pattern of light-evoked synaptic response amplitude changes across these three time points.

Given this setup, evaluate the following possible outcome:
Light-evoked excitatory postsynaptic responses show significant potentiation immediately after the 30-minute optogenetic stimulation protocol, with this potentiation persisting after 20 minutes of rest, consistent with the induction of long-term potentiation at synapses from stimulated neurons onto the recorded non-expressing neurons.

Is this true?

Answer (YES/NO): NO